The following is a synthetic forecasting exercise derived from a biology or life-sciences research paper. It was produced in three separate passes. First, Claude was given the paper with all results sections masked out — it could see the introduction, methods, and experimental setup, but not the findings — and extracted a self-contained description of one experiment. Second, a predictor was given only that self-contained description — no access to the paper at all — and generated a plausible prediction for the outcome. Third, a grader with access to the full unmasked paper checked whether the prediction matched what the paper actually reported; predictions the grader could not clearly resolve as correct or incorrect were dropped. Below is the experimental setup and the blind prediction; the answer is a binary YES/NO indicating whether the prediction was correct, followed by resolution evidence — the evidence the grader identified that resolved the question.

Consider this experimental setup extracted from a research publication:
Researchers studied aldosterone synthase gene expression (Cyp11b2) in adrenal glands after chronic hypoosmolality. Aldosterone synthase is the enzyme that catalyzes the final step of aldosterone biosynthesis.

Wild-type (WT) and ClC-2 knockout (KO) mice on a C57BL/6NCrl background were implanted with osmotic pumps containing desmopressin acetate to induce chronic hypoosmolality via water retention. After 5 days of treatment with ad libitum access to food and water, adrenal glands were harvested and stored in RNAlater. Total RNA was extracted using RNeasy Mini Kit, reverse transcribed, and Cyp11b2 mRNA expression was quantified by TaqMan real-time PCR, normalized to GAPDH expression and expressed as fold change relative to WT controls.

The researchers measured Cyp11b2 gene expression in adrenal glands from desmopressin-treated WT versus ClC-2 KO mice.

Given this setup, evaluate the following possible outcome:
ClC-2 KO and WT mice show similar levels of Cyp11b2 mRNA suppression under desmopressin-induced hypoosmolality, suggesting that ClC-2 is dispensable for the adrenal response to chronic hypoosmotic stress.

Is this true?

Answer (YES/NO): NO